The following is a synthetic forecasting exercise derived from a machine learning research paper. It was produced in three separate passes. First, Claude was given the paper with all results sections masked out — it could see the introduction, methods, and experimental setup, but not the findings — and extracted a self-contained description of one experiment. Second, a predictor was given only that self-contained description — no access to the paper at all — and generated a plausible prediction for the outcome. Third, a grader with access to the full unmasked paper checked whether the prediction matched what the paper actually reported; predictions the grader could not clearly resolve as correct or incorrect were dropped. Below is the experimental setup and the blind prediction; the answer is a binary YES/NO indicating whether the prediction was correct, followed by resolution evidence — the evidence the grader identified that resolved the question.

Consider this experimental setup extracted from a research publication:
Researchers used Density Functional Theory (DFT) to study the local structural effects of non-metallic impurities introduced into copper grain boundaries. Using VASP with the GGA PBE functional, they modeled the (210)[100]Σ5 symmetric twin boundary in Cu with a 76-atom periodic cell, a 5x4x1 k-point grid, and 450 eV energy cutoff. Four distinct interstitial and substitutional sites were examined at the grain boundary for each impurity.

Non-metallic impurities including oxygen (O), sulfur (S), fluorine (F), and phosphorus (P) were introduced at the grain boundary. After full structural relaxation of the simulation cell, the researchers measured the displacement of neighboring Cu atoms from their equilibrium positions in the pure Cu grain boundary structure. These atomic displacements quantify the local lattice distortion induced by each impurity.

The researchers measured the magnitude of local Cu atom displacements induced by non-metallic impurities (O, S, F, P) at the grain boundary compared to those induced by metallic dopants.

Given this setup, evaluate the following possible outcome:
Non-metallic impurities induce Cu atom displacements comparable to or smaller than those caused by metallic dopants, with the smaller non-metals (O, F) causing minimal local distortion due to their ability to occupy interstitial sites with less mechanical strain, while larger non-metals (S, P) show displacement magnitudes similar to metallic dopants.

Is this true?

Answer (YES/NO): NO